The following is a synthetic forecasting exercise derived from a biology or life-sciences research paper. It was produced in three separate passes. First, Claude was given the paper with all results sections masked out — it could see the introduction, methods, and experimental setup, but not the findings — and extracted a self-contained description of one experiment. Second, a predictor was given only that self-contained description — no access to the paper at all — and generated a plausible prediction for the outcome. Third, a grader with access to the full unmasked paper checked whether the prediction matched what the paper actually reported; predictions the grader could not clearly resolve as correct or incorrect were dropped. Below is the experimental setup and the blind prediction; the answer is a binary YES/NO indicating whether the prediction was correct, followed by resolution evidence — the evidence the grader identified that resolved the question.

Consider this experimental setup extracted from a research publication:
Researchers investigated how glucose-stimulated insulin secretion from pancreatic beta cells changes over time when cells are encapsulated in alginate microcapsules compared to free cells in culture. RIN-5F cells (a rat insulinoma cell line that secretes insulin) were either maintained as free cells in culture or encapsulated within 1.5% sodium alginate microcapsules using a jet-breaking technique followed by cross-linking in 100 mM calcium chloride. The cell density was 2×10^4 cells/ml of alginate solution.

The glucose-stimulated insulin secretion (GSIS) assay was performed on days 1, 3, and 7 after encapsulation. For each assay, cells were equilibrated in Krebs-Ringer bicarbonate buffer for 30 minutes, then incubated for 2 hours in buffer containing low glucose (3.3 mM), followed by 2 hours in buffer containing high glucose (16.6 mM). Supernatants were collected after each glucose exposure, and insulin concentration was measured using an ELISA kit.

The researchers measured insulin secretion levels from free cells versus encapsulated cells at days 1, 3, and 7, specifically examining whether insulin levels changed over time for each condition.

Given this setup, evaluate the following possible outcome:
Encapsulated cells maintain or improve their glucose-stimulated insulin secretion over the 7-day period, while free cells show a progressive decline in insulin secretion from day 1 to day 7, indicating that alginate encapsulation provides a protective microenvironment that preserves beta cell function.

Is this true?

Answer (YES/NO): NO